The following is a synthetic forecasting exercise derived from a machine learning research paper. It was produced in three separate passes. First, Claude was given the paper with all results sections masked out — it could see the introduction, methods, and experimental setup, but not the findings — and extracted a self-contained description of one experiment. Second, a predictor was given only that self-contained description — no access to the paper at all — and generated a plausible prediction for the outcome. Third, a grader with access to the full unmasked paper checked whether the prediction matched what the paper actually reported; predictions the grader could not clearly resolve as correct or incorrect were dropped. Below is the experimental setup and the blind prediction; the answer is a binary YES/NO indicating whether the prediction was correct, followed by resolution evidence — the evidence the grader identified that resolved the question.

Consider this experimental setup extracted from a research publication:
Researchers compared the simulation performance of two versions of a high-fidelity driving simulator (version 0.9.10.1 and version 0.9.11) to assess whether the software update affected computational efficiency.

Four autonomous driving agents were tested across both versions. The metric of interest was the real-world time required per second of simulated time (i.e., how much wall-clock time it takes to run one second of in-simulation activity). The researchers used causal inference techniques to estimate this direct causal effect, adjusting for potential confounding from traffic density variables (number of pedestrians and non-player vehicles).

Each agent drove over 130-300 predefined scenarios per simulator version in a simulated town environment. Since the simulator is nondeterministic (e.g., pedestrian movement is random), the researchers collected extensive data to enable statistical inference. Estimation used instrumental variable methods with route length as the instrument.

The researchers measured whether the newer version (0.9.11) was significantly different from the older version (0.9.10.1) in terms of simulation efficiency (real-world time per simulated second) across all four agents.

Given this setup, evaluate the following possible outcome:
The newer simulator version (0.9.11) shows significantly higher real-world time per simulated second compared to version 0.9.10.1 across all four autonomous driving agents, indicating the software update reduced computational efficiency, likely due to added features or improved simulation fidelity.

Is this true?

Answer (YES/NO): YES